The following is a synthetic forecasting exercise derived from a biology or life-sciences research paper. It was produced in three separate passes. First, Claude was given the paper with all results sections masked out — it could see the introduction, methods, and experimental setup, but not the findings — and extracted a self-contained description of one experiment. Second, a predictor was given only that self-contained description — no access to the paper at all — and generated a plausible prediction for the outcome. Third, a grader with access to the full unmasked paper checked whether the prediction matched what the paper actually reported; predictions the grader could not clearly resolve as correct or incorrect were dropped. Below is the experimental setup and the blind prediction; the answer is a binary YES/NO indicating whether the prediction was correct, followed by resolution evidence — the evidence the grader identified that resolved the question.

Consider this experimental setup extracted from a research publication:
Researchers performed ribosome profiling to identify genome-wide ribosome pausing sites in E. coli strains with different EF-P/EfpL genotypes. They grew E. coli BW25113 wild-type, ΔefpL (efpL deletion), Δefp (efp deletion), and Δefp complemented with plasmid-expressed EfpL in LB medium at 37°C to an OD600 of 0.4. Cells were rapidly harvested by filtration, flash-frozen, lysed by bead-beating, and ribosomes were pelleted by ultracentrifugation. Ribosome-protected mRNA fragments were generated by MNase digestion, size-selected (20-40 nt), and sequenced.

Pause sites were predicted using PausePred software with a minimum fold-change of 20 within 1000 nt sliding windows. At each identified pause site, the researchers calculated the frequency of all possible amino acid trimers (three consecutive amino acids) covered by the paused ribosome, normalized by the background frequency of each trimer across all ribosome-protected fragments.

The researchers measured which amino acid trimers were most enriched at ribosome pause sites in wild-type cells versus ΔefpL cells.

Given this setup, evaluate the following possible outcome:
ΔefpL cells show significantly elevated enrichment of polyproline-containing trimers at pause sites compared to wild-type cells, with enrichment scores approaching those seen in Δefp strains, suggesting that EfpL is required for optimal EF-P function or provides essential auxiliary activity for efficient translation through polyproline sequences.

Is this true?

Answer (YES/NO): NO